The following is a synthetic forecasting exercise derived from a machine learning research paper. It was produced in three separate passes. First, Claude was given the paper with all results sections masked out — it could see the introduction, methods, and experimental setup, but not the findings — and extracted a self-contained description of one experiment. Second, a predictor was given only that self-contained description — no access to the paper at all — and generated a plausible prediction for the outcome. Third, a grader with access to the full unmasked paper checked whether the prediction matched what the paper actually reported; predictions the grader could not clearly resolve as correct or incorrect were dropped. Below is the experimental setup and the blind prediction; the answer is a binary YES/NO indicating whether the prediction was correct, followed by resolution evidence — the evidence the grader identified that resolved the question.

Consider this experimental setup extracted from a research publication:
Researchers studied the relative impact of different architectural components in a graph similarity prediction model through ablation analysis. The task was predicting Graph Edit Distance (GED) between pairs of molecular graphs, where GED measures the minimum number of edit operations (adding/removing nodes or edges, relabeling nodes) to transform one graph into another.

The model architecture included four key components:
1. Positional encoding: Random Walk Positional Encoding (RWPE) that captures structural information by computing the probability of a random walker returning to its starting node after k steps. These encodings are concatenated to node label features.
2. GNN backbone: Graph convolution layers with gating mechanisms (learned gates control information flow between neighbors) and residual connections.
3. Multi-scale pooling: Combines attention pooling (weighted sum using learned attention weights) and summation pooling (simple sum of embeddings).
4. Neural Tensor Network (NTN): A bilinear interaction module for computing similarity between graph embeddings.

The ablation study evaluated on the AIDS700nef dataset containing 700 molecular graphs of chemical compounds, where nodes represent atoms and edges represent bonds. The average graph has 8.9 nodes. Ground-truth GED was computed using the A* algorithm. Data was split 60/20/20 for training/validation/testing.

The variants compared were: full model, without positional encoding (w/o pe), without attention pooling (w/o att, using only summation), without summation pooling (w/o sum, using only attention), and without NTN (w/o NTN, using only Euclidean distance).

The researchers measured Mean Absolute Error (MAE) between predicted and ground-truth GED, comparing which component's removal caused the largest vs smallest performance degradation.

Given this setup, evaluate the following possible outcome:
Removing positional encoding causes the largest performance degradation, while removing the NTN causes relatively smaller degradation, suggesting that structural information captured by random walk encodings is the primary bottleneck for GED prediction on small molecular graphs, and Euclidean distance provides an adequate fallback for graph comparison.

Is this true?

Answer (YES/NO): NO